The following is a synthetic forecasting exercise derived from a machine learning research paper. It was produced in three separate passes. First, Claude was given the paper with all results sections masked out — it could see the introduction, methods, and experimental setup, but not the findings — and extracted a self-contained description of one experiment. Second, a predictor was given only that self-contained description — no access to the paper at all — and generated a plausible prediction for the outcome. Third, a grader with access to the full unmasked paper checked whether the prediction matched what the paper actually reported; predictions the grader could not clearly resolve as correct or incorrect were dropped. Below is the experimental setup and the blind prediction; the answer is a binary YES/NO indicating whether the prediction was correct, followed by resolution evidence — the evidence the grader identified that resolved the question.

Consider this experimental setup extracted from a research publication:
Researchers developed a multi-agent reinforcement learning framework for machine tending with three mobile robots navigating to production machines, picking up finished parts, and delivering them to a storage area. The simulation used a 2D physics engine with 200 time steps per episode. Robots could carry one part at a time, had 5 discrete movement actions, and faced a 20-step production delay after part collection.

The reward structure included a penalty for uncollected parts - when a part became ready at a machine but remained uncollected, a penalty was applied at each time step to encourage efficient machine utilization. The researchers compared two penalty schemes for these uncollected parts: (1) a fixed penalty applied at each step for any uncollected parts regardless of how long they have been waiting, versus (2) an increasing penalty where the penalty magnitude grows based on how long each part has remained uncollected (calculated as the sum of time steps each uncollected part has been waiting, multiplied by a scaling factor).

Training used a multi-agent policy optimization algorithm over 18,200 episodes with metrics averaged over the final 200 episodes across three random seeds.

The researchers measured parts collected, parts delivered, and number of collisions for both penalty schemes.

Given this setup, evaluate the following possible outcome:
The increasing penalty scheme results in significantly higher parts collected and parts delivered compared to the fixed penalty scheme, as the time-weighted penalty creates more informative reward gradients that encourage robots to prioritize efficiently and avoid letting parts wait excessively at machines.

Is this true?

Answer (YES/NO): NO